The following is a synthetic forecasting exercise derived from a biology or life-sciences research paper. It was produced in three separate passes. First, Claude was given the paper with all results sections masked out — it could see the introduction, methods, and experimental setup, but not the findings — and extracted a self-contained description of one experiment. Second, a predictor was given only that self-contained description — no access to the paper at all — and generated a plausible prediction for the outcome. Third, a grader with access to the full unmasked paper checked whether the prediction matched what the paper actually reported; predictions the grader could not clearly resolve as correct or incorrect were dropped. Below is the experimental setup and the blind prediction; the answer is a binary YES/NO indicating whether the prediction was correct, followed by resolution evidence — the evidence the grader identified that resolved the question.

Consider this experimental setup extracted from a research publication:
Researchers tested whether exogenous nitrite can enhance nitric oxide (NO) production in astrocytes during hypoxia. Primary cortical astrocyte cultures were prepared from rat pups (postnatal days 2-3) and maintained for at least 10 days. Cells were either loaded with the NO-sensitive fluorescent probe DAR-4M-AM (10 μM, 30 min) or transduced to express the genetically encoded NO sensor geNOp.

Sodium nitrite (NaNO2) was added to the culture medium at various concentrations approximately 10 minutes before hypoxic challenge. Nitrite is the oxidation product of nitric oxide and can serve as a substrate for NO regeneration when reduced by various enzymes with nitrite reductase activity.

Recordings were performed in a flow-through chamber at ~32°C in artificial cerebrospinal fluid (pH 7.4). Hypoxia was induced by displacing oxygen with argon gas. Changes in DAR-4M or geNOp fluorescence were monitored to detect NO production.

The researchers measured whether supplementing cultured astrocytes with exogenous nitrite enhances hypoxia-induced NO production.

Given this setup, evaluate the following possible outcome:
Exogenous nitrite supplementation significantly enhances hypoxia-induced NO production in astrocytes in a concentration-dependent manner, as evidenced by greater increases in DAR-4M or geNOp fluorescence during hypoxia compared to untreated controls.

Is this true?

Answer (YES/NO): NO